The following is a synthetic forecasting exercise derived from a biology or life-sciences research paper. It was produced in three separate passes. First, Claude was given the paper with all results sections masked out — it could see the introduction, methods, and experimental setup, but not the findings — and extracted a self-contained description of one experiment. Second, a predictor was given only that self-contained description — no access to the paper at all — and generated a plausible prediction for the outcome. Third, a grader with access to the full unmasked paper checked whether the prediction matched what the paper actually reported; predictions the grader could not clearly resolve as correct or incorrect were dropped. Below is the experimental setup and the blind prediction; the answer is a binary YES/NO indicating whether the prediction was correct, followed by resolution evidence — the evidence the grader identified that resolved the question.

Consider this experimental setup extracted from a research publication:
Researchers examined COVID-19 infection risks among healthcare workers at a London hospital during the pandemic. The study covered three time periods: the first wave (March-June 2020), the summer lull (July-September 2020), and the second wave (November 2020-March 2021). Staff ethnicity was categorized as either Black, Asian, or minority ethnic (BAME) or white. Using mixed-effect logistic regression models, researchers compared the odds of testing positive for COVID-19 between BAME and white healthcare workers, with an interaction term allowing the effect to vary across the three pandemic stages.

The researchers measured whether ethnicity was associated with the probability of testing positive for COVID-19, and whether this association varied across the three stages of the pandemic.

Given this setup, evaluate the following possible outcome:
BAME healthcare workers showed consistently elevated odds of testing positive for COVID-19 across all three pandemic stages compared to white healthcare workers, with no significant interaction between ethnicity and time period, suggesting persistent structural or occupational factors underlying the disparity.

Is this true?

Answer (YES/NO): YES